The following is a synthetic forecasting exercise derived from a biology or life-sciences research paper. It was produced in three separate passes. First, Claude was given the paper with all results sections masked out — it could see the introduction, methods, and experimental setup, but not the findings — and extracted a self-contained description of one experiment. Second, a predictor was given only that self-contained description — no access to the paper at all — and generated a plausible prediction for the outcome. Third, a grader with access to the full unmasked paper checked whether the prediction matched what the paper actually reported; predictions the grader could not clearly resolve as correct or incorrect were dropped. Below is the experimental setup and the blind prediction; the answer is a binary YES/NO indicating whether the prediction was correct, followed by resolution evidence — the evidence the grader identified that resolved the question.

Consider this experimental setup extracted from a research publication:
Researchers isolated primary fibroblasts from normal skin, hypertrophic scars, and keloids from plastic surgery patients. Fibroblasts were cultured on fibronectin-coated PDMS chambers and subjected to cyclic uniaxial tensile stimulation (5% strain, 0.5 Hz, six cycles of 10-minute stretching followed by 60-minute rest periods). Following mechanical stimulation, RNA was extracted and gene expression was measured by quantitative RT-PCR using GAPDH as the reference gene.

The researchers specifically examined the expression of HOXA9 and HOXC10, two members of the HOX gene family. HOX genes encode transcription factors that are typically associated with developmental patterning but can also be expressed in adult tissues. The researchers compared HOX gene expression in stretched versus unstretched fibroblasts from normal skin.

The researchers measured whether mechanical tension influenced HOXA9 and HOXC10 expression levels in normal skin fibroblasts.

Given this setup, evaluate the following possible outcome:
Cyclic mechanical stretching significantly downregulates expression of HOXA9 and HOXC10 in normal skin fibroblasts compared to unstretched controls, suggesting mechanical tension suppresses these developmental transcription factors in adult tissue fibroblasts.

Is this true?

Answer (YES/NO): NO